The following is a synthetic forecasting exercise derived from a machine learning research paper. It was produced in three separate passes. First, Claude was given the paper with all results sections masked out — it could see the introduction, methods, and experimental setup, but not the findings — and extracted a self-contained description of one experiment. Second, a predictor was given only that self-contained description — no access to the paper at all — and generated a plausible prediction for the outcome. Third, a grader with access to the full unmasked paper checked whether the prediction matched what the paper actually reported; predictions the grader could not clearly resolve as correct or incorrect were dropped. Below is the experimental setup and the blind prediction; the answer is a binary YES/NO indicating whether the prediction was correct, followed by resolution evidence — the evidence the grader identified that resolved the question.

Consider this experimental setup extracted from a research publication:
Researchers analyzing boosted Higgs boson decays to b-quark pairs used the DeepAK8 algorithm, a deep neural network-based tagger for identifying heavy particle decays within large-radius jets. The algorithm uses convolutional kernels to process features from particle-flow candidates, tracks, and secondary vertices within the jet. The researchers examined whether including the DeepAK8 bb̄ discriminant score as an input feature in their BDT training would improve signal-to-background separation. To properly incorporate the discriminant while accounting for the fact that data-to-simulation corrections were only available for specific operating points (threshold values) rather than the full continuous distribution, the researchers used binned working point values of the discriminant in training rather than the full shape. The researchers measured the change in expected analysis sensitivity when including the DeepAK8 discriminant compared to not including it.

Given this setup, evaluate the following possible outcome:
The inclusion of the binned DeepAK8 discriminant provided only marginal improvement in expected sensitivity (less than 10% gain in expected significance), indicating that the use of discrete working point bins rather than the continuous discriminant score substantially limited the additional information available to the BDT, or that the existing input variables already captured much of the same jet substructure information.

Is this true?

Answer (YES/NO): NO